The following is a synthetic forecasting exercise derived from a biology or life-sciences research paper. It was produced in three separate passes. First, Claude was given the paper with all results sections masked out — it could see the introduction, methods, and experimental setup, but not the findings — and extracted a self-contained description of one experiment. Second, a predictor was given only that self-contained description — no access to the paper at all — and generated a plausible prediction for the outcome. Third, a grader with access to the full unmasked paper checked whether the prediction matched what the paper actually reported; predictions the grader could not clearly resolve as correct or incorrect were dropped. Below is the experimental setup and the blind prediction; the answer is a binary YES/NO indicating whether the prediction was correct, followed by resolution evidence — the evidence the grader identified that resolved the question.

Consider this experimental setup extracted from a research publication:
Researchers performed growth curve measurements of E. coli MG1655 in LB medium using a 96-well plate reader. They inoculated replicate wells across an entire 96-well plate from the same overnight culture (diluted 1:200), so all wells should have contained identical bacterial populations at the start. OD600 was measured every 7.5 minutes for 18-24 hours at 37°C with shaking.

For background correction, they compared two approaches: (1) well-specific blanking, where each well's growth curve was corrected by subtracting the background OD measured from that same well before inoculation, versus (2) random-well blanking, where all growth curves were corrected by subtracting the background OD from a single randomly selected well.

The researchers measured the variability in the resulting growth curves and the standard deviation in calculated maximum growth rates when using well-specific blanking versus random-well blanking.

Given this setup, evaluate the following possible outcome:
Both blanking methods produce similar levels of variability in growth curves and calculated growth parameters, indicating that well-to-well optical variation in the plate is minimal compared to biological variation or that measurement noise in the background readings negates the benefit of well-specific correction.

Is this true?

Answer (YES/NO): NO